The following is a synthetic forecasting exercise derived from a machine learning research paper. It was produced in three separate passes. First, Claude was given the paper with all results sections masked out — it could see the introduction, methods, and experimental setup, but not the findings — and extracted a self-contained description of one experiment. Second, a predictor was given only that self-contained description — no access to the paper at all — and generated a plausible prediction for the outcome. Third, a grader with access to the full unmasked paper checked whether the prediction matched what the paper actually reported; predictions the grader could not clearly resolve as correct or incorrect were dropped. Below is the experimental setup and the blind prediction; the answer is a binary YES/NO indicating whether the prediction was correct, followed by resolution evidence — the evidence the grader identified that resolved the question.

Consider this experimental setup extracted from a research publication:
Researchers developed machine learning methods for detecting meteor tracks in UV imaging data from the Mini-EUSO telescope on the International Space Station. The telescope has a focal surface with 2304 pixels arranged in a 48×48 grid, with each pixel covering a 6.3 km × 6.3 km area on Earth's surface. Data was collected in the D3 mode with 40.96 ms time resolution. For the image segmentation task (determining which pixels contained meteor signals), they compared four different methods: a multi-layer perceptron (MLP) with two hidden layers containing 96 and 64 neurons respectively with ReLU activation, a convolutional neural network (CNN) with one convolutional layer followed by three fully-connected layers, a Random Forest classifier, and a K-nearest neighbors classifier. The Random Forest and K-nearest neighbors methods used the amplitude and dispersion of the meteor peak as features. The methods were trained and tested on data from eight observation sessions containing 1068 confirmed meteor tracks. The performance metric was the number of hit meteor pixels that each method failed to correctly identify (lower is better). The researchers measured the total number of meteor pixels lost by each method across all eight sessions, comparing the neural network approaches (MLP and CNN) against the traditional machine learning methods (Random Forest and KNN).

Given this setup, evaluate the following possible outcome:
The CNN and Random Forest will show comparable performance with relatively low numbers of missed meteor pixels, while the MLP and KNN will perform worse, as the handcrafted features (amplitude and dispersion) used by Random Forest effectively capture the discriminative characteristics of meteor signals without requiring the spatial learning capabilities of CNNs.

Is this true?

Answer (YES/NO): NO